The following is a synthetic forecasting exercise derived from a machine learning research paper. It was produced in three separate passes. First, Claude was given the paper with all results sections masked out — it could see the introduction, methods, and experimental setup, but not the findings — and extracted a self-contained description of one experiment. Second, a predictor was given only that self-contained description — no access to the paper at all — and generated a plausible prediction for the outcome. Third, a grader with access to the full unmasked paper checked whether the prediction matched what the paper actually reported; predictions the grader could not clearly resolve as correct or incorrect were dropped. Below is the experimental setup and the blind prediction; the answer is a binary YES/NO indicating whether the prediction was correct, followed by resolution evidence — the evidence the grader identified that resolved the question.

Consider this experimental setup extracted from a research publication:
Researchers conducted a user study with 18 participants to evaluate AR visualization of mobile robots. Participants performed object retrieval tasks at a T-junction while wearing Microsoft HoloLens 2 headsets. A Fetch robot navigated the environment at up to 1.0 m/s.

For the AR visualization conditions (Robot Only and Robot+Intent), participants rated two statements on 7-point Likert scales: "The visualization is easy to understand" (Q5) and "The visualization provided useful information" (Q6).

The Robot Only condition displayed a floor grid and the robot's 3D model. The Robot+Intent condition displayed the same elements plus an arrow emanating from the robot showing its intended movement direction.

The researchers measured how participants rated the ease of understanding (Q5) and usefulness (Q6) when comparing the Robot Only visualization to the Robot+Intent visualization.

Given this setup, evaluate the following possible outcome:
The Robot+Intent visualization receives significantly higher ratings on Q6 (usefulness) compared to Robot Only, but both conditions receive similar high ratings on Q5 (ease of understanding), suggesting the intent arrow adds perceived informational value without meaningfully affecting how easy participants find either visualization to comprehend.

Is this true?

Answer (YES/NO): NO